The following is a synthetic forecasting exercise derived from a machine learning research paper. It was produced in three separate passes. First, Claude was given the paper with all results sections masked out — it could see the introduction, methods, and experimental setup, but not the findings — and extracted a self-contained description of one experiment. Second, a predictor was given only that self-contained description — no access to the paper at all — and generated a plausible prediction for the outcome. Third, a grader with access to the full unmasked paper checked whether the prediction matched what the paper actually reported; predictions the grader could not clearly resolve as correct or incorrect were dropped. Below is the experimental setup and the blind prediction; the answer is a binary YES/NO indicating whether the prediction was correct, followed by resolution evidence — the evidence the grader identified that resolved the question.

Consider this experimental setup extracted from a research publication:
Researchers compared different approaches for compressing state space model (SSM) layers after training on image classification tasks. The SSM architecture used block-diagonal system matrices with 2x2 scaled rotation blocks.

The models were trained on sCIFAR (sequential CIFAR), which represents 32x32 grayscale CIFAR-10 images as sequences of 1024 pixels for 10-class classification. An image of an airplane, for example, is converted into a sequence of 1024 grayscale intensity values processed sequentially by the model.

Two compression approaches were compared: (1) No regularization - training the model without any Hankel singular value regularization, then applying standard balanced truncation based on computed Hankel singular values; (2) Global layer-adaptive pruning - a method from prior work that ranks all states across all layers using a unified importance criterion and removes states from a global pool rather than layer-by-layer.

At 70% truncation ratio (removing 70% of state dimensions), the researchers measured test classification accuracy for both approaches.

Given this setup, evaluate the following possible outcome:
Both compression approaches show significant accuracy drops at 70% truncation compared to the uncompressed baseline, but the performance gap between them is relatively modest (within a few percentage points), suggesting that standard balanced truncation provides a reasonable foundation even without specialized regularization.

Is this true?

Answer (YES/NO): NO